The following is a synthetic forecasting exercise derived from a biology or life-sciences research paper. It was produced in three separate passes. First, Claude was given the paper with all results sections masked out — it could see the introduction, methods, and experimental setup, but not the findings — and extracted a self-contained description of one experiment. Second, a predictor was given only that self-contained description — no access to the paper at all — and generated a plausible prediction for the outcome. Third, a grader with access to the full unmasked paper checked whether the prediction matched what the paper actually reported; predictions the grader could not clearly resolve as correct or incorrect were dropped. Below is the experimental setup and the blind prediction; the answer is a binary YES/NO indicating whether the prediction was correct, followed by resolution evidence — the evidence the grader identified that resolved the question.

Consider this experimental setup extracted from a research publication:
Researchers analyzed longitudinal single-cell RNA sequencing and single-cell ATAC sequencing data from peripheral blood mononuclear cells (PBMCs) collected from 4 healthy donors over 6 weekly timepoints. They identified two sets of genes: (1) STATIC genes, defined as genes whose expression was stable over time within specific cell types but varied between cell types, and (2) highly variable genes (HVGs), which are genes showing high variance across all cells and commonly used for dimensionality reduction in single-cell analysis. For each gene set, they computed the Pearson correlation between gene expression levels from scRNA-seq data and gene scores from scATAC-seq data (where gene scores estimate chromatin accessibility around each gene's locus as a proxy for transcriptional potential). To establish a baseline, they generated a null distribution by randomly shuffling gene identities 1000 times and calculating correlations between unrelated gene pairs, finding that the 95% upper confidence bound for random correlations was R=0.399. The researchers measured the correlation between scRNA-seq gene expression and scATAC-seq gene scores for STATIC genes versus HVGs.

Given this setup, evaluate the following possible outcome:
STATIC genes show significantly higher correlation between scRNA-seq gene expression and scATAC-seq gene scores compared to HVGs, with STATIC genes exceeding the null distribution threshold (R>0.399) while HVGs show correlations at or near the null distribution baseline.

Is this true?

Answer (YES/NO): YES